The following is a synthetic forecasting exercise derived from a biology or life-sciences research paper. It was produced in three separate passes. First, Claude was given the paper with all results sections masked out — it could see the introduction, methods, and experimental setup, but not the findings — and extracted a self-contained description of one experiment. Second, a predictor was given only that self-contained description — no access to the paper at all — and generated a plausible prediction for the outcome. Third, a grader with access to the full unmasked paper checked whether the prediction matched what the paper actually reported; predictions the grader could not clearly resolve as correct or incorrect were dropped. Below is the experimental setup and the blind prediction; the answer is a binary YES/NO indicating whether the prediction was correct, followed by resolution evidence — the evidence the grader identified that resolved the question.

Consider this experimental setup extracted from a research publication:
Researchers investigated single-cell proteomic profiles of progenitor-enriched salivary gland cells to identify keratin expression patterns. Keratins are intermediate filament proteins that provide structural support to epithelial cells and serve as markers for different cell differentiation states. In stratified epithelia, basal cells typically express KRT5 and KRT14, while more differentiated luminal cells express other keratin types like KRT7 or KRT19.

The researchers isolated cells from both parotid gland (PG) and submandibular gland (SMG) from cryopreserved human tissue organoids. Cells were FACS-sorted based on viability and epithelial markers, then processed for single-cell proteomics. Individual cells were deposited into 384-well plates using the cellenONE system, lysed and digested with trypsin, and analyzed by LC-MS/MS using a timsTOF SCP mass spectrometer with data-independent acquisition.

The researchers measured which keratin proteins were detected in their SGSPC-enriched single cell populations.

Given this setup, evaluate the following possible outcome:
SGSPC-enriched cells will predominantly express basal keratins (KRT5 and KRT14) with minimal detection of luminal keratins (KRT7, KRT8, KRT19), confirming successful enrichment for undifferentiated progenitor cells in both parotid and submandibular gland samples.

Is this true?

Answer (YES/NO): NO